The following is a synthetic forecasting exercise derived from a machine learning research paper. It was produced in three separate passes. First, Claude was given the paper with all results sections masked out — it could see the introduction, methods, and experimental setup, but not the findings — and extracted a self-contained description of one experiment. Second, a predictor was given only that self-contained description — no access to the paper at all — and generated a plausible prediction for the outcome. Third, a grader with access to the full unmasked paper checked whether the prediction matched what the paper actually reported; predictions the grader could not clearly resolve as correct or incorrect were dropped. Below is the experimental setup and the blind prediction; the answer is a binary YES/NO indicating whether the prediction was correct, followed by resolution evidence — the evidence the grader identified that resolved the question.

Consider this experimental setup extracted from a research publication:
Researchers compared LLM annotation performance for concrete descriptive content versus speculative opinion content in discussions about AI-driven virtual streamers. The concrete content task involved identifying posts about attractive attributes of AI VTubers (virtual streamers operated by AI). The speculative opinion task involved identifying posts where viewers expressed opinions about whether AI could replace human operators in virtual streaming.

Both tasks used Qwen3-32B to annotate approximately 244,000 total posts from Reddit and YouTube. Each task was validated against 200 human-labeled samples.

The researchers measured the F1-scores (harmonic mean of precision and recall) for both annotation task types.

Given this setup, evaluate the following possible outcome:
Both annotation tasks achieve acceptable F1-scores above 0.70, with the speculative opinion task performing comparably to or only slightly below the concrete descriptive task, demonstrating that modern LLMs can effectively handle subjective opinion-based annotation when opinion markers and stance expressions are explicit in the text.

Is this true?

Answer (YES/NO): NO